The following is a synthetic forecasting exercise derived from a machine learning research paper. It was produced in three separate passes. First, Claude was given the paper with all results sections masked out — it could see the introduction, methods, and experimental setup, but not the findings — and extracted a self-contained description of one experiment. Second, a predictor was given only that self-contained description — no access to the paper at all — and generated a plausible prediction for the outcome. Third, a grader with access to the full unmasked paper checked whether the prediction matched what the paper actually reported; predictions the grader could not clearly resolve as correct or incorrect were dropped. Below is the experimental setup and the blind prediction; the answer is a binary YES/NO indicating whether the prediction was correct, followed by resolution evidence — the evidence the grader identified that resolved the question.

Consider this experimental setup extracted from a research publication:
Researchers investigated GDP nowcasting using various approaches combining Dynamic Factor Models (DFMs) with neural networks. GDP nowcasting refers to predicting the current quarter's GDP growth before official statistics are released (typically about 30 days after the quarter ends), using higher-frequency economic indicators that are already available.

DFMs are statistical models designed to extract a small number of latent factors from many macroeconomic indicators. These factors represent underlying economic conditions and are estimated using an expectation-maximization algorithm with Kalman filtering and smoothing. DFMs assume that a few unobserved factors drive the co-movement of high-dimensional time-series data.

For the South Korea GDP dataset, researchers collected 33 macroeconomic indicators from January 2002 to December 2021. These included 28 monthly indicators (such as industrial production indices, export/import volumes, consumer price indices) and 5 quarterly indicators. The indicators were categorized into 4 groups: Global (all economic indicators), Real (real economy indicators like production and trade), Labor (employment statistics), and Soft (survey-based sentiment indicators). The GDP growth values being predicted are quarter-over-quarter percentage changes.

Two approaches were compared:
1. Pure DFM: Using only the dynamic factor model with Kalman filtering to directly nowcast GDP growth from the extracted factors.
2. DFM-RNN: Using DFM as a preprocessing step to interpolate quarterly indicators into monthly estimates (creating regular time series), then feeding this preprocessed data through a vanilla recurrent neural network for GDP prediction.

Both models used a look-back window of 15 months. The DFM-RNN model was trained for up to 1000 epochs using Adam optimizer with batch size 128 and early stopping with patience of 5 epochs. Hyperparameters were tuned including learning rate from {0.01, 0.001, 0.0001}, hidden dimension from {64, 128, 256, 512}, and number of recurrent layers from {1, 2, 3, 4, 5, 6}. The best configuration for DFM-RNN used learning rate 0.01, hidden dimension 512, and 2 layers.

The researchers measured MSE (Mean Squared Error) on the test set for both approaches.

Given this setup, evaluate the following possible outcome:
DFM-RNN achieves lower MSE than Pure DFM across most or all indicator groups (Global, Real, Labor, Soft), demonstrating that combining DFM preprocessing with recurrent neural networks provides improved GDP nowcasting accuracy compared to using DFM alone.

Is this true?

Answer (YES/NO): NO